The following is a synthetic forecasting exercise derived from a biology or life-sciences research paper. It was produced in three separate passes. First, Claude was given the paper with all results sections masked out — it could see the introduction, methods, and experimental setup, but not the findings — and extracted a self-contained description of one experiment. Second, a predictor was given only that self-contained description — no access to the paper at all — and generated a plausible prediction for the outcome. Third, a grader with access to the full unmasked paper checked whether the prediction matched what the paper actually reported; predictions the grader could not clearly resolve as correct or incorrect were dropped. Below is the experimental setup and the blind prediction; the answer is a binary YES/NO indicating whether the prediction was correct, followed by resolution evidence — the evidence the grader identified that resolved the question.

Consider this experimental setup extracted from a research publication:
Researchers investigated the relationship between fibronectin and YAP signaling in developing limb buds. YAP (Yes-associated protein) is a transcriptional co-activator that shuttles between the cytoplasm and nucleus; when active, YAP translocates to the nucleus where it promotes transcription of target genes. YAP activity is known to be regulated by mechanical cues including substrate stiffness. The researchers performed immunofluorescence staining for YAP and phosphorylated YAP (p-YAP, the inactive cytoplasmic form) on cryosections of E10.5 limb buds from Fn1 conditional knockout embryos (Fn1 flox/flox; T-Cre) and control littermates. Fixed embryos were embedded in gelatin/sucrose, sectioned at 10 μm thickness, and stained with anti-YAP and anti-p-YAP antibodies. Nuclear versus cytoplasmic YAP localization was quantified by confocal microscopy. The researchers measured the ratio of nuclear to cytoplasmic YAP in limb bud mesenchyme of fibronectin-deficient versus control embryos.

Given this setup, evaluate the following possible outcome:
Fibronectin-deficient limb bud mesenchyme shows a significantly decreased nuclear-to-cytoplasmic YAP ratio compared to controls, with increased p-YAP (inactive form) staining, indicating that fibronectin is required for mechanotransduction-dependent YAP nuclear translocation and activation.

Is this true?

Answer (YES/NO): NO